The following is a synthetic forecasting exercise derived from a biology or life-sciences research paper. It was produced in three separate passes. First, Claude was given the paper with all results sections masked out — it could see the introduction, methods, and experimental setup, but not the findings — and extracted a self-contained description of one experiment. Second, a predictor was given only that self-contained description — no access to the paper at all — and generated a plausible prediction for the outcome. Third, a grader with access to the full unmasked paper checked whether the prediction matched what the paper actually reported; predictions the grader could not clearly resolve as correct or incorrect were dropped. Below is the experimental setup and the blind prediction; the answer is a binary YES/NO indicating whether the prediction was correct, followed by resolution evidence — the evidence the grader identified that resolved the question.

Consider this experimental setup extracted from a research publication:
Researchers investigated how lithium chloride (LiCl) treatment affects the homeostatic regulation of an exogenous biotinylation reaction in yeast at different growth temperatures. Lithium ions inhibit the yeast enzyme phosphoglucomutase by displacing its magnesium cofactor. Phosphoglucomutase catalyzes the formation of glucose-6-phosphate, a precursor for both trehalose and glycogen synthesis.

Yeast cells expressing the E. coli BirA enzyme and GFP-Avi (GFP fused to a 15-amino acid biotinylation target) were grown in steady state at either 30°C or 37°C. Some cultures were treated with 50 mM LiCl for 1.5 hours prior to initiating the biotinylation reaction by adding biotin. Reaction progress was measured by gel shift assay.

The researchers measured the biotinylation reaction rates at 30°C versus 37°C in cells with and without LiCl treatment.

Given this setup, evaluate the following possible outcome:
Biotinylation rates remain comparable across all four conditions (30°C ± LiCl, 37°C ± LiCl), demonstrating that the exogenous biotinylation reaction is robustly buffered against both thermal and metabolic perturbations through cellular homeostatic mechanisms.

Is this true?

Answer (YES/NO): NO